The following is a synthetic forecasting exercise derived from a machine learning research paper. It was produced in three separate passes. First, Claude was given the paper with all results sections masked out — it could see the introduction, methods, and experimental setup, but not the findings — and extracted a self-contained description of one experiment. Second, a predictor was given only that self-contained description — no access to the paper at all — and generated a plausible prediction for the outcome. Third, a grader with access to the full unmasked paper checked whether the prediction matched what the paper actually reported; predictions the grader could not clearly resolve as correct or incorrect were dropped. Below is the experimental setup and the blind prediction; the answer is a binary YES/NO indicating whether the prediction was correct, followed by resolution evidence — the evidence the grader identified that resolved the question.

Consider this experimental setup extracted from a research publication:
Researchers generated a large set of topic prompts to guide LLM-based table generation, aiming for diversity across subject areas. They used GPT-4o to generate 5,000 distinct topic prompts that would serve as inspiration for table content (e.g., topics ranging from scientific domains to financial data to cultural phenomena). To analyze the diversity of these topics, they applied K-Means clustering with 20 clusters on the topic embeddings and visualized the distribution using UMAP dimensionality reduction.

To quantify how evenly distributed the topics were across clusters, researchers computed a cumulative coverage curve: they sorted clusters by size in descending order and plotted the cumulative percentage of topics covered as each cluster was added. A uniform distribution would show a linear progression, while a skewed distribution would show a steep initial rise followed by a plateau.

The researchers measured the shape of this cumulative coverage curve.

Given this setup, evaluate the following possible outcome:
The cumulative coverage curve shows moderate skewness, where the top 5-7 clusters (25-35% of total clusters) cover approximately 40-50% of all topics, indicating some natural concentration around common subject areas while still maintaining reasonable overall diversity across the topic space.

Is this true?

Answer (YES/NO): NO